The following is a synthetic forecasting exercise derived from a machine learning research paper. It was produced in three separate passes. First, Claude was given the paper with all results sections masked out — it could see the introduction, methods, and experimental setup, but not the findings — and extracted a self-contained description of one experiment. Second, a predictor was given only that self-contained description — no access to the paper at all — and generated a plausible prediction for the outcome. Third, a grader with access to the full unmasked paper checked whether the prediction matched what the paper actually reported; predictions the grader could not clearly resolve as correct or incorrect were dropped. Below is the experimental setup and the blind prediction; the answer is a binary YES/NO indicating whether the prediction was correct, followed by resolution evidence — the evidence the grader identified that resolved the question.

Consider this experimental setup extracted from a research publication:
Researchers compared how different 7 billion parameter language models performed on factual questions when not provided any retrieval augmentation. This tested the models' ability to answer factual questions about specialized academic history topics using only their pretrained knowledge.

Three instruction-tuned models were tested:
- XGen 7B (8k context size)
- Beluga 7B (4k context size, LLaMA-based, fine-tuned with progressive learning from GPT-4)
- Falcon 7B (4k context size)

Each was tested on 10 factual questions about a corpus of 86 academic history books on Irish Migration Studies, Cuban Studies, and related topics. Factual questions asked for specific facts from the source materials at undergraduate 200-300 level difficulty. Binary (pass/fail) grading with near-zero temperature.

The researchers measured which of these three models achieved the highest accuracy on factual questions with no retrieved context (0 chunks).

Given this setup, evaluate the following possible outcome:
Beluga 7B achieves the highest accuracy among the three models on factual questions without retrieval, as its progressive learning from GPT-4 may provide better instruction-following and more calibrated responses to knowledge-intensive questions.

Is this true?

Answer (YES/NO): NO